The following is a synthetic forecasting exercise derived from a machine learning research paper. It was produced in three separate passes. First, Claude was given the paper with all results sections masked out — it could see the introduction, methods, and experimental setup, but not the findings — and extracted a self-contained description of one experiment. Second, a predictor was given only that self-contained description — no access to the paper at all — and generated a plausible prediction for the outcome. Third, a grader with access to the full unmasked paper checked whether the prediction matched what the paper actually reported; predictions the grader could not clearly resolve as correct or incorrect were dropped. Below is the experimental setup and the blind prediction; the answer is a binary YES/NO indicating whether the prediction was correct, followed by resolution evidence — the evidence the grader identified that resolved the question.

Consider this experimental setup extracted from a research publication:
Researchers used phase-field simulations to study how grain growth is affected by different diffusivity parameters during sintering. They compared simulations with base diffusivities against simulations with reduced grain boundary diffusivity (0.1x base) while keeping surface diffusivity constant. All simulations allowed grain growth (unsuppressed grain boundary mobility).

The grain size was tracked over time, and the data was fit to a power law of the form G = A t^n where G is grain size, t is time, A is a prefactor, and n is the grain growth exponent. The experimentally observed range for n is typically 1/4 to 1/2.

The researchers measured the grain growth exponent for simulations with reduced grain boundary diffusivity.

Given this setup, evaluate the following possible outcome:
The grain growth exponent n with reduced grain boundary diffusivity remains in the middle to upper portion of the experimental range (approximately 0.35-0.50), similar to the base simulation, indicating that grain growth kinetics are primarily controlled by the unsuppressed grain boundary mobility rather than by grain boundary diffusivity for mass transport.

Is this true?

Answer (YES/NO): NO